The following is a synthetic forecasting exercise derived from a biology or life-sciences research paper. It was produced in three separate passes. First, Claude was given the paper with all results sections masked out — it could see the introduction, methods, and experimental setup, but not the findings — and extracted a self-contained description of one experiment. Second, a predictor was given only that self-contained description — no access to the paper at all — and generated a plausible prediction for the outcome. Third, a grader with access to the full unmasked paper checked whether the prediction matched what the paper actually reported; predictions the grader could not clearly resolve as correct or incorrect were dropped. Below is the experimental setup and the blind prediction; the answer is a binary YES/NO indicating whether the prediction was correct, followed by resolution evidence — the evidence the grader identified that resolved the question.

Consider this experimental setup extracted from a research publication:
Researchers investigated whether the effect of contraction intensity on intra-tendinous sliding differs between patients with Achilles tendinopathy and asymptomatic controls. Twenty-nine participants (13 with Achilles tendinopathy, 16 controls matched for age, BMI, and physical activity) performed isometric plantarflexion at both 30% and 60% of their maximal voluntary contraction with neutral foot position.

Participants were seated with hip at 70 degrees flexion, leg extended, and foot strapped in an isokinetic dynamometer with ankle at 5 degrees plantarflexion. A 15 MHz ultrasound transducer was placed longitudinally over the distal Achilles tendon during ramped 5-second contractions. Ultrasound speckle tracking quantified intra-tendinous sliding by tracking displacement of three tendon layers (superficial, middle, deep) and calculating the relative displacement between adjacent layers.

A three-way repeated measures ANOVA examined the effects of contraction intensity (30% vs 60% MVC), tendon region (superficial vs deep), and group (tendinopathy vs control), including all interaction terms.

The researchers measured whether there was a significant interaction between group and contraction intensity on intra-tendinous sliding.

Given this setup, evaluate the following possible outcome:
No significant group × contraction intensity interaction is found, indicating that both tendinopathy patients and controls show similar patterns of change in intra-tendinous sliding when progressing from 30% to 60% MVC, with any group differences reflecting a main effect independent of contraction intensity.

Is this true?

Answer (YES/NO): YES